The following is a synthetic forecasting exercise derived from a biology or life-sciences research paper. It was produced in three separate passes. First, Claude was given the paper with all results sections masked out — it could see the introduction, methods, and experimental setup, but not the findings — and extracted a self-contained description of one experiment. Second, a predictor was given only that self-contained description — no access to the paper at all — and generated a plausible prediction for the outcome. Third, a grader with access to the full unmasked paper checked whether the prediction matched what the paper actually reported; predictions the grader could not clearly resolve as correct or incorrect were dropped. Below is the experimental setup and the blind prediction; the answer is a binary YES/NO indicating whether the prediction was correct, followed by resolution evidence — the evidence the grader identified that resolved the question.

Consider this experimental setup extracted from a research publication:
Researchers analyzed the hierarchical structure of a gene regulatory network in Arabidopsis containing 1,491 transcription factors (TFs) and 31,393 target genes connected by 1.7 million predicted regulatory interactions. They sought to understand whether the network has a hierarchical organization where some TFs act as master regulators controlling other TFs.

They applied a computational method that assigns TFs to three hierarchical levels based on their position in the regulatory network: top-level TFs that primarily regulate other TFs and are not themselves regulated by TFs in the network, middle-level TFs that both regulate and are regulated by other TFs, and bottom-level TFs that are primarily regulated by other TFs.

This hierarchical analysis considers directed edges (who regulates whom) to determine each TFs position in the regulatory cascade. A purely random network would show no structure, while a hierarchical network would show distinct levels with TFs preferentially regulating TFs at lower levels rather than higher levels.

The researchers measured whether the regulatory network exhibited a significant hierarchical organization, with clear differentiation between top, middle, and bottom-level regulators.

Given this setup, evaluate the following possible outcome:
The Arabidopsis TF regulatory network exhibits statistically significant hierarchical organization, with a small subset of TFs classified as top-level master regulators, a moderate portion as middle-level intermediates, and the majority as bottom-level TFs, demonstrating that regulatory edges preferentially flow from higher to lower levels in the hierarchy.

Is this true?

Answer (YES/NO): NO